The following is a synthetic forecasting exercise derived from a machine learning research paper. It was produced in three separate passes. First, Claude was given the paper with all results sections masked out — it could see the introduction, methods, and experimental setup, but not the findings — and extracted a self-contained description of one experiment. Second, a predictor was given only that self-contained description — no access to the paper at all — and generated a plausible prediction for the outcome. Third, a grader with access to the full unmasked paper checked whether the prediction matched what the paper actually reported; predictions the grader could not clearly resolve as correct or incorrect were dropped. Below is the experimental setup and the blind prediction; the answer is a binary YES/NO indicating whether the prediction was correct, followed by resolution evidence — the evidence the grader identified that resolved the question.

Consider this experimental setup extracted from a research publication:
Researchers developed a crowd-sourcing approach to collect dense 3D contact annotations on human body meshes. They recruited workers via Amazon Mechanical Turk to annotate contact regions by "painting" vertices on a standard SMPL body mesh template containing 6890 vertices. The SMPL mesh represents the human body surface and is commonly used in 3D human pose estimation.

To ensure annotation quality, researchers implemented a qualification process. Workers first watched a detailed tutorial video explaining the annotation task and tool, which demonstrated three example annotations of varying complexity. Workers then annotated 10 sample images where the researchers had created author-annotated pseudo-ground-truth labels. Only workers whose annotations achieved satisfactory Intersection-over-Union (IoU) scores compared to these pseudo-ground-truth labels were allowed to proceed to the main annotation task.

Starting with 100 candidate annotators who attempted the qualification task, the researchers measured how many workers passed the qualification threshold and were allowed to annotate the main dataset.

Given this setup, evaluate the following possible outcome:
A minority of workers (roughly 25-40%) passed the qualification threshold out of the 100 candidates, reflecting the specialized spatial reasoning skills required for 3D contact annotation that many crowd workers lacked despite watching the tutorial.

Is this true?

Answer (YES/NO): NO